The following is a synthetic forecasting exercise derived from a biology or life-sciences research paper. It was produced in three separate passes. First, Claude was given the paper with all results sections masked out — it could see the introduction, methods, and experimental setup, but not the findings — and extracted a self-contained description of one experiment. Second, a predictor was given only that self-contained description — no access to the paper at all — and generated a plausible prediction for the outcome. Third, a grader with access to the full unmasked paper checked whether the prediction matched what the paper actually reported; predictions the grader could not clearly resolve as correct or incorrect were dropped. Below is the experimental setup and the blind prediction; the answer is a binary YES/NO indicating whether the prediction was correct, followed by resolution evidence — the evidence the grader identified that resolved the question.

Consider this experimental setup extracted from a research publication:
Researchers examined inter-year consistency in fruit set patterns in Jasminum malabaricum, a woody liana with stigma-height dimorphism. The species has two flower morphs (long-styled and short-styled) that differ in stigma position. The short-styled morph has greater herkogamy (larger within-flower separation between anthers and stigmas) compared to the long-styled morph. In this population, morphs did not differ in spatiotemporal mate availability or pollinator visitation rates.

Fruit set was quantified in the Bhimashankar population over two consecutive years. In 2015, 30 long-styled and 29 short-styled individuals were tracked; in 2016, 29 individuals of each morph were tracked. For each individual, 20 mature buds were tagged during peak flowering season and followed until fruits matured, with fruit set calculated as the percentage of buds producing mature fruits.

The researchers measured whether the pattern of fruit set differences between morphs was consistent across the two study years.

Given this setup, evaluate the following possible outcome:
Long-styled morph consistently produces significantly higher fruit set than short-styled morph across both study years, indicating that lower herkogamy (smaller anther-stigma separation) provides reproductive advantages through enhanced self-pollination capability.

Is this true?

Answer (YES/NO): NO